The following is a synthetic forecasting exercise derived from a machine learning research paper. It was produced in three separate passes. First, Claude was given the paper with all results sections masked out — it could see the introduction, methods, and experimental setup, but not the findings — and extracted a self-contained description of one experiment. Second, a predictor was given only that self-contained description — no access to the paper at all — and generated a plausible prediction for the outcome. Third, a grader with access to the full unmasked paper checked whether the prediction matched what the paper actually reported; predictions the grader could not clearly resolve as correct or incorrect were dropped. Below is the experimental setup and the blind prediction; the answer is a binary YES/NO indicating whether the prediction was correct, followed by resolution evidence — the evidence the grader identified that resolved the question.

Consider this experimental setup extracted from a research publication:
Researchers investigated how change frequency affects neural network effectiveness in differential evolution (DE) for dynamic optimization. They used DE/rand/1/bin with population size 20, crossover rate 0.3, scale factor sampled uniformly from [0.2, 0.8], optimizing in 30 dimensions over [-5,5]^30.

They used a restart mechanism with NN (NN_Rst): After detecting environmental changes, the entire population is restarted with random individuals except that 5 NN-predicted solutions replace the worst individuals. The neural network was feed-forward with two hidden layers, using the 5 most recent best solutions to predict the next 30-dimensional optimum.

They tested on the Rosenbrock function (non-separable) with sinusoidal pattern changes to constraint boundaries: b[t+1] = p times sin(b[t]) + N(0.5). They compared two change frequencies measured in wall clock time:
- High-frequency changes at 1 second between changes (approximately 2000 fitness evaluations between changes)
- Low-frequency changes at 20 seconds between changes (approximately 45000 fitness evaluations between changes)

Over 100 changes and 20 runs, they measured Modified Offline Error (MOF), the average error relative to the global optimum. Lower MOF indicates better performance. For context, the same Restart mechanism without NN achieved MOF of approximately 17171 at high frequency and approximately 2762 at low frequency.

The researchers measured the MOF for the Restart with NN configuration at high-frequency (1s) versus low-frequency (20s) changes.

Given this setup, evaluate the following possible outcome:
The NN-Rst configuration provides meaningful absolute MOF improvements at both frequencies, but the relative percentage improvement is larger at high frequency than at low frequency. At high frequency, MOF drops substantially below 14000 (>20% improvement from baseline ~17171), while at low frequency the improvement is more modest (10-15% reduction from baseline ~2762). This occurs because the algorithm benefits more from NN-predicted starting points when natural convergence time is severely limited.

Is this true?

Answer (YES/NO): NO